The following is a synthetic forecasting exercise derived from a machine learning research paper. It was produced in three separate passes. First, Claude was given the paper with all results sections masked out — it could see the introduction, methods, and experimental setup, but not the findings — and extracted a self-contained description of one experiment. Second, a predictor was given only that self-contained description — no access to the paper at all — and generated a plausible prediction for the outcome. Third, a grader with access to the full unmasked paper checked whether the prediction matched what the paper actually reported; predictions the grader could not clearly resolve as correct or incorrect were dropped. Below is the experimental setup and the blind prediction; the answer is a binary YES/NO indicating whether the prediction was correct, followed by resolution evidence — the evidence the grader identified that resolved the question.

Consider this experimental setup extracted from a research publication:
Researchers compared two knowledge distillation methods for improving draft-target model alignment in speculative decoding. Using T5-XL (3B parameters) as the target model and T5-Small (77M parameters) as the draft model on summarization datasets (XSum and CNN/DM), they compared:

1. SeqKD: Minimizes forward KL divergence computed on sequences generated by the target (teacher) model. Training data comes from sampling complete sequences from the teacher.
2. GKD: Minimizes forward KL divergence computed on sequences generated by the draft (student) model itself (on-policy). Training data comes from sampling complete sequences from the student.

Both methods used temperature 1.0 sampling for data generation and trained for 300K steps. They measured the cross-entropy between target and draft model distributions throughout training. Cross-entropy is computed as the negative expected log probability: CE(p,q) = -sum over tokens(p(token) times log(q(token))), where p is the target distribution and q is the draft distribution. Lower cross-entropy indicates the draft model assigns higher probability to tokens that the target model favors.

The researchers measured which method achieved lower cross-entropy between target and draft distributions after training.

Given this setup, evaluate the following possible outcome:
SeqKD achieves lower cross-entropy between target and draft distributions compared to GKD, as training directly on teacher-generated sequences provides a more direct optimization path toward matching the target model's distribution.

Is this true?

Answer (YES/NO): NO